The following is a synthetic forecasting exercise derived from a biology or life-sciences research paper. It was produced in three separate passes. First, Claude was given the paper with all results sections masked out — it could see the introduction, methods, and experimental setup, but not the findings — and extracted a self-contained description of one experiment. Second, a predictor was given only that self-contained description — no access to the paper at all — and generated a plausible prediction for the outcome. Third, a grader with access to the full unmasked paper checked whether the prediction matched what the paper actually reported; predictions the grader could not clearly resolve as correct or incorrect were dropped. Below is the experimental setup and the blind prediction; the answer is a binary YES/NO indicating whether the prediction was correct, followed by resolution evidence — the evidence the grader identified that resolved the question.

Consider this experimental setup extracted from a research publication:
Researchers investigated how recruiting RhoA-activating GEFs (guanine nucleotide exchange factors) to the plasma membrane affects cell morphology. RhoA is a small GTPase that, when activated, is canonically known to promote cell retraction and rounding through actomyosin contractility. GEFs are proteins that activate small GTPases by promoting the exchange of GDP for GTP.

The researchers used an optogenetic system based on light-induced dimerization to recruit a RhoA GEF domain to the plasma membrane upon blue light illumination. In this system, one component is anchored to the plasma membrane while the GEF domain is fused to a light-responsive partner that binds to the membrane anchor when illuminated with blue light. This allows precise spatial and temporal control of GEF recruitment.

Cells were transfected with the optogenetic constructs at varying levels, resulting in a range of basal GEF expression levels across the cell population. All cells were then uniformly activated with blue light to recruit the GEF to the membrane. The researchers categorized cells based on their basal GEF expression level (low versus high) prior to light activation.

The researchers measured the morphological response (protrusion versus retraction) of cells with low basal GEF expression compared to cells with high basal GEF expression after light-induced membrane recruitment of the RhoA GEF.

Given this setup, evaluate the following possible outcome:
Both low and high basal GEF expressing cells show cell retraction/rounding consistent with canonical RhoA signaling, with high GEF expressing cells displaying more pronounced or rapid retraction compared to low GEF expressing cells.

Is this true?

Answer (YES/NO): NO